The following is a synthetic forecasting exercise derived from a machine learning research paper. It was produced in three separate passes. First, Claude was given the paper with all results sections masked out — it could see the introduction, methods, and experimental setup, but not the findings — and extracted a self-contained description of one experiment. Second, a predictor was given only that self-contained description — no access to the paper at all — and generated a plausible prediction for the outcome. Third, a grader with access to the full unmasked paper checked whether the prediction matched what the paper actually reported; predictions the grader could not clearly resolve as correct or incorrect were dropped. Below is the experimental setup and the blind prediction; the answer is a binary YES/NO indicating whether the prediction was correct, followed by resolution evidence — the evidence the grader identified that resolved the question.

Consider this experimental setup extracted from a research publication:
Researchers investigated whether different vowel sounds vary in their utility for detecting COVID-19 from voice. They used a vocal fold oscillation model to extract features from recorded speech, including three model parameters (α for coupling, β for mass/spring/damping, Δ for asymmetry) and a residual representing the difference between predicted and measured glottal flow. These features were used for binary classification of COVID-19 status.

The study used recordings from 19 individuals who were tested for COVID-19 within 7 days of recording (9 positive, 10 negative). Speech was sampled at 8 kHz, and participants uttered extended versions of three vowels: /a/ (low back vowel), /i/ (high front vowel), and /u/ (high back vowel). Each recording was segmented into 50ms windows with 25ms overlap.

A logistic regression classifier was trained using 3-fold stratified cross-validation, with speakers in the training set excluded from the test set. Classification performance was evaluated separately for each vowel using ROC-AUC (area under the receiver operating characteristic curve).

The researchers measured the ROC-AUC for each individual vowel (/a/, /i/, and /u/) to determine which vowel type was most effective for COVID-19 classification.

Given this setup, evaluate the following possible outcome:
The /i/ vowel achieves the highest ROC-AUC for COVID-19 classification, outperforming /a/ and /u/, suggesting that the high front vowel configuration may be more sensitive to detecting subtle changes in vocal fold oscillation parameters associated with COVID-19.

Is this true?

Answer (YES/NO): YES